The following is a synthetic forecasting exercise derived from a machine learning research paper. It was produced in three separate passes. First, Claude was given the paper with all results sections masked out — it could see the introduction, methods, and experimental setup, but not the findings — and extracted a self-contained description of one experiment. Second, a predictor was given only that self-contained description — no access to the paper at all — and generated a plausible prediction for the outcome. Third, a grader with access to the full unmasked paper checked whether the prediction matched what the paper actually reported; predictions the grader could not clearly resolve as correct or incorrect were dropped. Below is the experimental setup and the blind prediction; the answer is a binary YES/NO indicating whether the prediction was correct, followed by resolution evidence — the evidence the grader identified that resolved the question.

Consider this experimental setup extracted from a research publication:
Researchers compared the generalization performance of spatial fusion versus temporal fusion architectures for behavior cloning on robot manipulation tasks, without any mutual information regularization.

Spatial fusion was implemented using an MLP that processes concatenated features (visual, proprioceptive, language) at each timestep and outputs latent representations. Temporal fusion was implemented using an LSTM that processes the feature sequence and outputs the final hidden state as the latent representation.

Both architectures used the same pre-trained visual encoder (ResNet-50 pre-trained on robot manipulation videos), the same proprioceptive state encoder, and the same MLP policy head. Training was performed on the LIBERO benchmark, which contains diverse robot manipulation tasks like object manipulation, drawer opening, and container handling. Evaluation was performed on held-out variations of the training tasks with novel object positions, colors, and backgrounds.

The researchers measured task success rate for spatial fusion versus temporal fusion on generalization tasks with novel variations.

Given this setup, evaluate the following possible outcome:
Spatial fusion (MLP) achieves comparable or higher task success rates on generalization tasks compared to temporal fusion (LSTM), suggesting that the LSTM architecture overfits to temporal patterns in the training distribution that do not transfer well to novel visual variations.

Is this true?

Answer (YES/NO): YES